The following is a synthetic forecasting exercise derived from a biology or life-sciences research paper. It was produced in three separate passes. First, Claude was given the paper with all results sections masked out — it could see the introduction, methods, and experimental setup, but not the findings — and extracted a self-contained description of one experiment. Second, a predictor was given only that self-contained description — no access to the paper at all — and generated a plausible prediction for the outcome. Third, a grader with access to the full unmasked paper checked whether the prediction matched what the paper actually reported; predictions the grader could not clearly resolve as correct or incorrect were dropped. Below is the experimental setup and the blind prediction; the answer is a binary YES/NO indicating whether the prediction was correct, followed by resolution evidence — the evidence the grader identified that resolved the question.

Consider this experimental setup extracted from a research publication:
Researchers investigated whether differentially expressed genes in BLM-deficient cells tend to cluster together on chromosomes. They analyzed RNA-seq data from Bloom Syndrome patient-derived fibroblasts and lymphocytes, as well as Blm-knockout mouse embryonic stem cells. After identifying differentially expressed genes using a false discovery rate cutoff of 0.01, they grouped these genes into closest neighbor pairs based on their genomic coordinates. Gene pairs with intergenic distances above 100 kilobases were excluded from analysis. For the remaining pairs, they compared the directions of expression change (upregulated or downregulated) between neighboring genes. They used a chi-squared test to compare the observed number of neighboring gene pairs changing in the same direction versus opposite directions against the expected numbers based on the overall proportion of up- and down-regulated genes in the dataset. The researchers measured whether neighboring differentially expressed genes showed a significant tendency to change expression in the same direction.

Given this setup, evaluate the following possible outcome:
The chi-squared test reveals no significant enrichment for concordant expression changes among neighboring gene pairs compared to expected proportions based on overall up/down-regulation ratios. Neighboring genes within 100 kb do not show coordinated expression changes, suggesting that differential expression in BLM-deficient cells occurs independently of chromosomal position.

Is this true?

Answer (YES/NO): NO